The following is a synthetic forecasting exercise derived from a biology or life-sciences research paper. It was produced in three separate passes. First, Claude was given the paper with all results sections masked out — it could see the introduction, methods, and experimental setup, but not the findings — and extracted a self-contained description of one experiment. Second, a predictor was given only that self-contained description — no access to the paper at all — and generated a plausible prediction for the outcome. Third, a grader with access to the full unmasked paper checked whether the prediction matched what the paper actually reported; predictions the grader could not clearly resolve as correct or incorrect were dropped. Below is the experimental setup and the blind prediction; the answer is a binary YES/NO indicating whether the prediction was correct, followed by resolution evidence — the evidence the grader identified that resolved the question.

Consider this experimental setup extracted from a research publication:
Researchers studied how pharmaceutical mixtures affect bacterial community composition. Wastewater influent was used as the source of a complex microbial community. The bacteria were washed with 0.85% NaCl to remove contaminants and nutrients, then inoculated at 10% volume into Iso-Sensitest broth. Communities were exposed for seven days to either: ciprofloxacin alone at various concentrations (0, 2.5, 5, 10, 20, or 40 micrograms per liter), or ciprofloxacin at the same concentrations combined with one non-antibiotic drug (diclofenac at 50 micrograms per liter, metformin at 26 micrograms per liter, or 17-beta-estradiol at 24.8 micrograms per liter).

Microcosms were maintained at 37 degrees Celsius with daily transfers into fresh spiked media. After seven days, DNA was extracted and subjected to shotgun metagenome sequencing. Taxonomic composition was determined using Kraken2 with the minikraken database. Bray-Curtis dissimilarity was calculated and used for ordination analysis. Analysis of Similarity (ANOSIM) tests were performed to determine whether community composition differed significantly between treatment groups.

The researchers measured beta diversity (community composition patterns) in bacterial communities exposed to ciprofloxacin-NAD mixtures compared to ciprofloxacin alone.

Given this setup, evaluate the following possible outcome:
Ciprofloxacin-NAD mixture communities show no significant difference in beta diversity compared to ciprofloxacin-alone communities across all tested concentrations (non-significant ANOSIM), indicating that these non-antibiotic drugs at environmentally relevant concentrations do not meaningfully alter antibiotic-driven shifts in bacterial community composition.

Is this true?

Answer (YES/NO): YES